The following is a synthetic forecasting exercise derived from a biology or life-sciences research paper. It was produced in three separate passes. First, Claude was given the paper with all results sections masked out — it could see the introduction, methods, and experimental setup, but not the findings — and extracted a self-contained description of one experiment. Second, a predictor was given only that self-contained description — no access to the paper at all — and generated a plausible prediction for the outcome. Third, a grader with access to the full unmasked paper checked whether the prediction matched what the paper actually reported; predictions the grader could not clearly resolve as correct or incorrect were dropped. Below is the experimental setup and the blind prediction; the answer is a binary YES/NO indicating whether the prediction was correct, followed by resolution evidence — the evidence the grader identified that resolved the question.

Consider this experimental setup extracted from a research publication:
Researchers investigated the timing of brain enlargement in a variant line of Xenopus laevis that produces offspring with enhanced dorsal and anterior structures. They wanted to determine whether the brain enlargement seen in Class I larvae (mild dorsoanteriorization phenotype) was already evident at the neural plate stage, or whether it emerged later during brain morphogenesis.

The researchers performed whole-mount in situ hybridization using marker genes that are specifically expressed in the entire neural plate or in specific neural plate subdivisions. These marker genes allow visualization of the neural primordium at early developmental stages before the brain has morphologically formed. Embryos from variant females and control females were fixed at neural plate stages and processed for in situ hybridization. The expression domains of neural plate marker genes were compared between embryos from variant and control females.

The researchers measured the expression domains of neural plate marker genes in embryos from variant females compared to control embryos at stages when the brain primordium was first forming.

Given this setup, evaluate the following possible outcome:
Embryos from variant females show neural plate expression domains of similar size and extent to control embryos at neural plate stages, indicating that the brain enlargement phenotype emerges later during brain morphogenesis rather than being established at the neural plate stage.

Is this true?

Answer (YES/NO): NO